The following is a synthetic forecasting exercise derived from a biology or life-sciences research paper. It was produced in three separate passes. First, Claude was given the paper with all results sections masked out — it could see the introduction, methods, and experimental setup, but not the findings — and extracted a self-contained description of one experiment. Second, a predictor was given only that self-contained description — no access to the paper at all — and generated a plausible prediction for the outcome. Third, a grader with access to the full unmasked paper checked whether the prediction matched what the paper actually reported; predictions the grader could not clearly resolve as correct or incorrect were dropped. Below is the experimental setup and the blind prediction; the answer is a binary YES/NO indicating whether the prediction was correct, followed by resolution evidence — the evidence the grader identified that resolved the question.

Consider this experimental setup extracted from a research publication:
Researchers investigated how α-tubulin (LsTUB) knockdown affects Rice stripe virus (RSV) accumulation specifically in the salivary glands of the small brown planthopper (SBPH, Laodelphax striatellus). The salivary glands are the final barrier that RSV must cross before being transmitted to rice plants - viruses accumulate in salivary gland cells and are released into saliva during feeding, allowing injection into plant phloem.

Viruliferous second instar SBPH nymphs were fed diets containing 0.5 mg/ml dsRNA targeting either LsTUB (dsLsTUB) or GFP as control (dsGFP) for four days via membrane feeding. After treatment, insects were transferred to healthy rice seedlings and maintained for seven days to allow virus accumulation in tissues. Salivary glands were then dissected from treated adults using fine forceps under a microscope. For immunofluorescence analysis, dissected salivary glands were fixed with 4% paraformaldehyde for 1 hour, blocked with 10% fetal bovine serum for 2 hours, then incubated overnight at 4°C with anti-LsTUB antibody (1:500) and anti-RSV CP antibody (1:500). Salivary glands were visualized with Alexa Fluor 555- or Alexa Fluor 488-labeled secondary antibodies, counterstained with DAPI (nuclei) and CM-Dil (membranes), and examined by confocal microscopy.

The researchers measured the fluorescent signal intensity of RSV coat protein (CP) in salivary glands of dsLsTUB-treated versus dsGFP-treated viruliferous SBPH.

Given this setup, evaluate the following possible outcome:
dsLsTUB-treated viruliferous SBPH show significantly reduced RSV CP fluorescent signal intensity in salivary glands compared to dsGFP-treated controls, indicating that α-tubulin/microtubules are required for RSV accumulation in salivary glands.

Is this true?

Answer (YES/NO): YES